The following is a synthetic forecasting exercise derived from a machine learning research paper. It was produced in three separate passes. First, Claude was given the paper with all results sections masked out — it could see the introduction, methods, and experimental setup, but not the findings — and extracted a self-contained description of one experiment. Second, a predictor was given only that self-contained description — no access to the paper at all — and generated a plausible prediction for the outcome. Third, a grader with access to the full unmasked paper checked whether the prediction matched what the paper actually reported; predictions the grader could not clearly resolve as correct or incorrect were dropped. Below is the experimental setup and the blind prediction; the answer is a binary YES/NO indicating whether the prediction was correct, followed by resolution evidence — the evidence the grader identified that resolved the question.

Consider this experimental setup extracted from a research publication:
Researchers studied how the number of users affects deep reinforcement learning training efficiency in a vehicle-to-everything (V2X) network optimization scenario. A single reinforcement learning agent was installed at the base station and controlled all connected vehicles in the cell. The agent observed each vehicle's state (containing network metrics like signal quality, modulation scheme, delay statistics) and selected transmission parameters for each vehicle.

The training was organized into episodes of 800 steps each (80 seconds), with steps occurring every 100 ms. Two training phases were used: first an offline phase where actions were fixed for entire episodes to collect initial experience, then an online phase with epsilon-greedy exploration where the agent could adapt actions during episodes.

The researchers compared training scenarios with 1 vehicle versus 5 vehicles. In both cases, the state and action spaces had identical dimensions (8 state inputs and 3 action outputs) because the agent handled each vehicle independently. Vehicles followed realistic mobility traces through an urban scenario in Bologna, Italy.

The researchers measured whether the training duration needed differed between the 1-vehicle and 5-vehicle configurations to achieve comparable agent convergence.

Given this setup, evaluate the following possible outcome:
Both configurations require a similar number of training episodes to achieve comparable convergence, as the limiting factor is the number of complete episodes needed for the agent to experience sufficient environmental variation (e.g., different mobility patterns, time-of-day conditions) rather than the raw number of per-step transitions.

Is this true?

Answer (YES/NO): NO